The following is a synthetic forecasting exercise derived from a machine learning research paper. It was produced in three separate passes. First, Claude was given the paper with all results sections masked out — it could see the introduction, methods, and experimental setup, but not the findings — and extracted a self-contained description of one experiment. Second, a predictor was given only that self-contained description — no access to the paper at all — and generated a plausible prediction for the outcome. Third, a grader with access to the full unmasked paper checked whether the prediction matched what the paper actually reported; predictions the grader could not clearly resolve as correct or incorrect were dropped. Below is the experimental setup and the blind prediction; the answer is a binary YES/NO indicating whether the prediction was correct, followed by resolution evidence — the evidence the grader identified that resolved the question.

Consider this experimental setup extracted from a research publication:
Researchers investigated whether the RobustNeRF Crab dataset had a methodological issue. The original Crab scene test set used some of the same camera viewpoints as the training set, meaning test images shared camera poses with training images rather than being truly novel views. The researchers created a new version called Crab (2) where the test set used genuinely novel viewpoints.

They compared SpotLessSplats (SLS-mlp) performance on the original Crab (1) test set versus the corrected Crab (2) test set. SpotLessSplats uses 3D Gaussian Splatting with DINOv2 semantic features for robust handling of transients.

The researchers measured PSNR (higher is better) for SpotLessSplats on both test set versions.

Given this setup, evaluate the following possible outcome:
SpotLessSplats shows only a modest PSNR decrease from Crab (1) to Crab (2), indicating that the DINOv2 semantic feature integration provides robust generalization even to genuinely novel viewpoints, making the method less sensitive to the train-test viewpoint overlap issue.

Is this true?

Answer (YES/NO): NO